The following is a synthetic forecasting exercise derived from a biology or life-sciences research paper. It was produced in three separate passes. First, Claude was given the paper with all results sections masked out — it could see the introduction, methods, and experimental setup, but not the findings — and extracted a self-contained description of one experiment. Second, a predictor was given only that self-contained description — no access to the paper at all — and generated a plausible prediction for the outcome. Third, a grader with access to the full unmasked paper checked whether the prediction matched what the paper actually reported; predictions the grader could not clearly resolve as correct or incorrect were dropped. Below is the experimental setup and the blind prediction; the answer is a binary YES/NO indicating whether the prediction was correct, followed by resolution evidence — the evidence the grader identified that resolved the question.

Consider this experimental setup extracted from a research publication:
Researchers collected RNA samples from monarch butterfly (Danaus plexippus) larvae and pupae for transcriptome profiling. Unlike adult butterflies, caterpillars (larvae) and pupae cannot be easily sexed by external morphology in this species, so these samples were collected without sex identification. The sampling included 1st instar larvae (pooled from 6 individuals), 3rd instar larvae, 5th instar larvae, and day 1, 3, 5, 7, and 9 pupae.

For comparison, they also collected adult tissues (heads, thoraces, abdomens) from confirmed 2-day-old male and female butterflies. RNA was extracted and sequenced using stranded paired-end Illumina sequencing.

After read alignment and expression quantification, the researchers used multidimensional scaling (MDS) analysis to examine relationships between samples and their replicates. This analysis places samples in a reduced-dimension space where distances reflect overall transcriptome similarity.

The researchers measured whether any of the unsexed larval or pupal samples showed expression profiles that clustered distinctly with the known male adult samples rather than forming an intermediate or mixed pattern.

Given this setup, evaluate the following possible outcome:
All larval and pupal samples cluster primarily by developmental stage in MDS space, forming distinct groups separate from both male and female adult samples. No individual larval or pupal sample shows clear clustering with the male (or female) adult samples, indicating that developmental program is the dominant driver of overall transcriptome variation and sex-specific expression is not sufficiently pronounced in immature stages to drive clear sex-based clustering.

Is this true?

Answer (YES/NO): NO